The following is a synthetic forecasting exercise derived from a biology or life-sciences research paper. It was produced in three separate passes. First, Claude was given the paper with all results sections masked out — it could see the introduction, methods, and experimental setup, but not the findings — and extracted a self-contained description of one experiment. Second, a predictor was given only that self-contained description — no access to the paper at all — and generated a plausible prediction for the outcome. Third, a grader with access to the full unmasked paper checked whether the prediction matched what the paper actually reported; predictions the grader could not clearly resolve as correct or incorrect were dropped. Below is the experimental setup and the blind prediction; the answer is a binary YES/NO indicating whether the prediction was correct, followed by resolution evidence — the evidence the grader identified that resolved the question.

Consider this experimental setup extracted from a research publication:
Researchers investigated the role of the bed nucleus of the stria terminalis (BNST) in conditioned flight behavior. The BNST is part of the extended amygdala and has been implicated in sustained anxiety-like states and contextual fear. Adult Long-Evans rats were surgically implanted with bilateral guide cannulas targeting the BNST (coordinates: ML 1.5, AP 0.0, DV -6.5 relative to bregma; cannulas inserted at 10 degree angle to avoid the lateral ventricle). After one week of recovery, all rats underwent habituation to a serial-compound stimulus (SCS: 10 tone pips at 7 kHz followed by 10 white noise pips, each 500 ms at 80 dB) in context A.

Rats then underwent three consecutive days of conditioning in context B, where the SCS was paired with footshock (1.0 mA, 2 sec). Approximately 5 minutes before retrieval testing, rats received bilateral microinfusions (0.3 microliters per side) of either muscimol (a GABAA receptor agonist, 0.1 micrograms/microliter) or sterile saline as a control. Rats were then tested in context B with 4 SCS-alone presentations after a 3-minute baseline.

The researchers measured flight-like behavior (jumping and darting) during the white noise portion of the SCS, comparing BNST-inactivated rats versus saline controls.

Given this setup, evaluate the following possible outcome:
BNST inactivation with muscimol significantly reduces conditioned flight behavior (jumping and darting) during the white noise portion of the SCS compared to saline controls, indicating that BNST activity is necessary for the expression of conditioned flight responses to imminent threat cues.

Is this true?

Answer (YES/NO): YES